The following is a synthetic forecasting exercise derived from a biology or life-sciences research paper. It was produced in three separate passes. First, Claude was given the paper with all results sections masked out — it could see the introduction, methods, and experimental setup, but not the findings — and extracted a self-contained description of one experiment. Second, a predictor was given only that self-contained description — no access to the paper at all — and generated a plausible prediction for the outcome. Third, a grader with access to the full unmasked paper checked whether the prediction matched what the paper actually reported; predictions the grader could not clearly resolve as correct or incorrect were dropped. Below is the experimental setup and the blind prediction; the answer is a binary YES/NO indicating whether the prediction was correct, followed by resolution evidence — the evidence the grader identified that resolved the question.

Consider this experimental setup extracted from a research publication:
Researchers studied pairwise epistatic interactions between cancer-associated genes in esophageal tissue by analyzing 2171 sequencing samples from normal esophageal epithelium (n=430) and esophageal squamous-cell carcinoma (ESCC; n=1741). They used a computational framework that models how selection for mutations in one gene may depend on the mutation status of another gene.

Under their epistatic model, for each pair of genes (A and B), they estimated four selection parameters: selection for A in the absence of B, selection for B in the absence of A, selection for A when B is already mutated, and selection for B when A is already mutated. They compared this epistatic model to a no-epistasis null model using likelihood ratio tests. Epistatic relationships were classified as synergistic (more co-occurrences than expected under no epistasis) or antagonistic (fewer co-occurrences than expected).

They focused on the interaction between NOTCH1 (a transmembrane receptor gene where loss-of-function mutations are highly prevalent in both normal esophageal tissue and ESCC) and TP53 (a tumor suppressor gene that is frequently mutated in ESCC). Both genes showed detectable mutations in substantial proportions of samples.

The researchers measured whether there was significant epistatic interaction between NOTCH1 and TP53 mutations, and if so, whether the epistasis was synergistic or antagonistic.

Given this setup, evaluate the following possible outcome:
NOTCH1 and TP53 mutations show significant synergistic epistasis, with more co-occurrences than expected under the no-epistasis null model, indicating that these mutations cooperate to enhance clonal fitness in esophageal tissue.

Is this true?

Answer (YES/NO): NO